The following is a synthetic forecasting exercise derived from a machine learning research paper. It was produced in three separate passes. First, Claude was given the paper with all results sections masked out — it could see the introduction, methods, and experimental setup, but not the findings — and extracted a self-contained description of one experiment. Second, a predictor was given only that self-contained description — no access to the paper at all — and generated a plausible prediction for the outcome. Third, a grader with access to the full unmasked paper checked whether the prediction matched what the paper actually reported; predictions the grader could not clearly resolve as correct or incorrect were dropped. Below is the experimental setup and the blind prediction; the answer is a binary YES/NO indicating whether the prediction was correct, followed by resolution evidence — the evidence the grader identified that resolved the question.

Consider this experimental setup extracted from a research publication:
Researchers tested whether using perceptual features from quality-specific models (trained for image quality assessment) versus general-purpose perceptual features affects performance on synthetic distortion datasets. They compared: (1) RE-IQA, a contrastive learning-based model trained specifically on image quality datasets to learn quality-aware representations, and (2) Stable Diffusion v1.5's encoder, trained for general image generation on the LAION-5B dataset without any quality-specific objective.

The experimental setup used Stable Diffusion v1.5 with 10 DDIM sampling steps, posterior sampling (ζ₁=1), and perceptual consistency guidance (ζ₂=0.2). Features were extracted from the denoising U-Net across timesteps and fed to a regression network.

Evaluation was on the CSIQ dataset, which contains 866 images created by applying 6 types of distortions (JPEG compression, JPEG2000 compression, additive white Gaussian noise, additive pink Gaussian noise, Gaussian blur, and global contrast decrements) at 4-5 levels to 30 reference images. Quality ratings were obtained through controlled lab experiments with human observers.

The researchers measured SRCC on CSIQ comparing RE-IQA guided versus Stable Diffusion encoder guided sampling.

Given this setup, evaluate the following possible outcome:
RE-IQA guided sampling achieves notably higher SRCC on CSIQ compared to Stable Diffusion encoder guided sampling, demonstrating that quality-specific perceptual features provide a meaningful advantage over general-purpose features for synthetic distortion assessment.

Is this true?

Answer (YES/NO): NO